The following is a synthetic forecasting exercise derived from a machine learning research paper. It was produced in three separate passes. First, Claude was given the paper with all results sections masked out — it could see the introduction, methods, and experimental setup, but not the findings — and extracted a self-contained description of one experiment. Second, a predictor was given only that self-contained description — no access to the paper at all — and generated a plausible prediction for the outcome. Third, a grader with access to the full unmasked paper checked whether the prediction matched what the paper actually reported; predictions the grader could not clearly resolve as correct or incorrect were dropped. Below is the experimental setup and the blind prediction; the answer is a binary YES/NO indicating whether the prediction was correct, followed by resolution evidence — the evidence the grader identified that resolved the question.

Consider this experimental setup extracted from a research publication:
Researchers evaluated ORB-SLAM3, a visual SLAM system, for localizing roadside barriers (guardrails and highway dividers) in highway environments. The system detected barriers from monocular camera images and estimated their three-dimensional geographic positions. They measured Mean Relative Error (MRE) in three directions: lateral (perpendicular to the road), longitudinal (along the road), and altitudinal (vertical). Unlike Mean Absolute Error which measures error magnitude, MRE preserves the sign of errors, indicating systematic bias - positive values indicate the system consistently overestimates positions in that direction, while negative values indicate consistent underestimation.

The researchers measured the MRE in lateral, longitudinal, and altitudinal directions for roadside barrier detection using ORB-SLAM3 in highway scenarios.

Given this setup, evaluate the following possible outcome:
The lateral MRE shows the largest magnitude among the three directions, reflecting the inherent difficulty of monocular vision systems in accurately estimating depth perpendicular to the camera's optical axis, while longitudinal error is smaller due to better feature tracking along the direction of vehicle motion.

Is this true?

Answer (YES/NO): NO